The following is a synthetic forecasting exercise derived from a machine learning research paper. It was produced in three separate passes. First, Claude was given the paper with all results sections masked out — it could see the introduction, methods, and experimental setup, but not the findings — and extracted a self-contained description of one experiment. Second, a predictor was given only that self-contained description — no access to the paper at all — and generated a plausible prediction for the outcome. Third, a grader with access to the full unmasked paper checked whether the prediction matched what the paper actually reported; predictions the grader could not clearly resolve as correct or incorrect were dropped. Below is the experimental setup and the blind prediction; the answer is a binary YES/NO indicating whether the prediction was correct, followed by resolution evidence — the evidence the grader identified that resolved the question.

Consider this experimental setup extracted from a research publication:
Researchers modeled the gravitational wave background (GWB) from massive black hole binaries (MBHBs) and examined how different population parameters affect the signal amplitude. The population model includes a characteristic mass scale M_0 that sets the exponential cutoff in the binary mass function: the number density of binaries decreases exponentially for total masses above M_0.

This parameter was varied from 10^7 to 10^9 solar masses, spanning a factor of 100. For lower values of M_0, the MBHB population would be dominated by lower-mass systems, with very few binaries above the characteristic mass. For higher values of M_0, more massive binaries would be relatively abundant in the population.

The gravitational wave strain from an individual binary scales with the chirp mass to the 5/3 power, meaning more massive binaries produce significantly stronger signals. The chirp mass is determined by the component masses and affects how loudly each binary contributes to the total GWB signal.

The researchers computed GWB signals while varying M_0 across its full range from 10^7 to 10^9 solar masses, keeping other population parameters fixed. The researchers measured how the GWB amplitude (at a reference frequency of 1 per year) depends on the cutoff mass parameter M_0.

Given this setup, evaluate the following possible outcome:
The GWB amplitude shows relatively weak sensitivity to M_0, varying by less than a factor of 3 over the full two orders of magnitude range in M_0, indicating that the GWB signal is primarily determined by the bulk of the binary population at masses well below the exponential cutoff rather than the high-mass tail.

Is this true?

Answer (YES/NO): NO